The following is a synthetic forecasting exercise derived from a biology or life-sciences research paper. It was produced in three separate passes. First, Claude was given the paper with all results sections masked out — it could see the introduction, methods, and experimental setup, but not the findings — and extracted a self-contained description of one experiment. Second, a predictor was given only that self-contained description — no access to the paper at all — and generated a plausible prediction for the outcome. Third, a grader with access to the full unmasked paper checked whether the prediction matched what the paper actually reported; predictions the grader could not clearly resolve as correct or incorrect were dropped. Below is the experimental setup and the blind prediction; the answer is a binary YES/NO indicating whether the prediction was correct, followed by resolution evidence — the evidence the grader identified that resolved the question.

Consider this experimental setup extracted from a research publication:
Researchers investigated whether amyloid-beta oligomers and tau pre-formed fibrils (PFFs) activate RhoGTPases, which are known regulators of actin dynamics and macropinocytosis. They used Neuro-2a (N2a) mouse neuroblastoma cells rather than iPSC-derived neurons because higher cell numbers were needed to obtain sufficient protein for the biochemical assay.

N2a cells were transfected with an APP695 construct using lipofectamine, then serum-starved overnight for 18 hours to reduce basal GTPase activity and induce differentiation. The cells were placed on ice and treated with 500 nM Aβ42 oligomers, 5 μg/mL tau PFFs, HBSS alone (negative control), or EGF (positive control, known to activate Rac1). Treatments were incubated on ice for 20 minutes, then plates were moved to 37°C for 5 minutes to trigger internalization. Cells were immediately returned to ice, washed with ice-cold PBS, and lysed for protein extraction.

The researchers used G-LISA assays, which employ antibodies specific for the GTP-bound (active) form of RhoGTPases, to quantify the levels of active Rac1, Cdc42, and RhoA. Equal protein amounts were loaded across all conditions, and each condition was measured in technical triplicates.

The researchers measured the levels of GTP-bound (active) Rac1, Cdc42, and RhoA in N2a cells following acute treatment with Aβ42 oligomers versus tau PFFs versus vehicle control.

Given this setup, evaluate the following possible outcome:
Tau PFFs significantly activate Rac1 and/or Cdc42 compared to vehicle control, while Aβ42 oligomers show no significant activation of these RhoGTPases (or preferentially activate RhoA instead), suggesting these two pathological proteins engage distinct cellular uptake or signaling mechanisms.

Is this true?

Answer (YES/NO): NO